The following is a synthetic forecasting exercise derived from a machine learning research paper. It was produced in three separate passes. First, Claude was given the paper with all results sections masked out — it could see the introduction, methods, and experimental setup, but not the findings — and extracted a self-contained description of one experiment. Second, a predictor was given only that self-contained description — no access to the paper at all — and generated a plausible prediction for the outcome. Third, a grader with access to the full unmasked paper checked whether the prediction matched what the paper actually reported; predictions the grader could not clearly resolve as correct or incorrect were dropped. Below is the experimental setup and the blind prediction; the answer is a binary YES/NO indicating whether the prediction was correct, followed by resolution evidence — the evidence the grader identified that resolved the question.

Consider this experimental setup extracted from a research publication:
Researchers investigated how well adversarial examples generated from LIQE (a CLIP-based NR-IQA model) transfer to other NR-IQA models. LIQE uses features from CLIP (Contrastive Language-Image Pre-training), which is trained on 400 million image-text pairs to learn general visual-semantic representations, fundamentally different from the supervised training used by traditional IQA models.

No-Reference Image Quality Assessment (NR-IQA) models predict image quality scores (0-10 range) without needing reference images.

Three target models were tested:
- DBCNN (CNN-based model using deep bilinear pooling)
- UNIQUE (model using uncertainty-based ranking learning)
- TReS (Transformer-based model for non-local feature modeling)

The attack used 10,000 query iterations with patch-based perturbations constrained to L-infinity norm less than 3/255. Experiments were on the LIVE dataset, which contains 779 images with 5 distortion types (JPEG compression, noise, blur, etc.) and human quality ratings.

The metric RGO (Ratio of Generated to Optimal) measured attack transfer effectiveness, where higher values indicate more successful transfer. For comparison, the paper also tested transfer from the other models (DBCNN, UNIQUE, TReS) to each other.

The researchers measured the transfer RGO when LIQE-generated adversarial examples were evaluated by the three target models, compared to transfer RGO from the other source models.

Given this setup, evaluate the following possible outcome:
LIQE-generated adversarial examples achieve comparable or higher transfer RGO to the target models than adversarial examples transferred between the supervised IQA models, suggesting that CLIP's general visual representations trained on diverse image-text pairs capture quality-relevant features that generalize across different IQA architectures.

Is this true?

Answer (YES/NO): NO